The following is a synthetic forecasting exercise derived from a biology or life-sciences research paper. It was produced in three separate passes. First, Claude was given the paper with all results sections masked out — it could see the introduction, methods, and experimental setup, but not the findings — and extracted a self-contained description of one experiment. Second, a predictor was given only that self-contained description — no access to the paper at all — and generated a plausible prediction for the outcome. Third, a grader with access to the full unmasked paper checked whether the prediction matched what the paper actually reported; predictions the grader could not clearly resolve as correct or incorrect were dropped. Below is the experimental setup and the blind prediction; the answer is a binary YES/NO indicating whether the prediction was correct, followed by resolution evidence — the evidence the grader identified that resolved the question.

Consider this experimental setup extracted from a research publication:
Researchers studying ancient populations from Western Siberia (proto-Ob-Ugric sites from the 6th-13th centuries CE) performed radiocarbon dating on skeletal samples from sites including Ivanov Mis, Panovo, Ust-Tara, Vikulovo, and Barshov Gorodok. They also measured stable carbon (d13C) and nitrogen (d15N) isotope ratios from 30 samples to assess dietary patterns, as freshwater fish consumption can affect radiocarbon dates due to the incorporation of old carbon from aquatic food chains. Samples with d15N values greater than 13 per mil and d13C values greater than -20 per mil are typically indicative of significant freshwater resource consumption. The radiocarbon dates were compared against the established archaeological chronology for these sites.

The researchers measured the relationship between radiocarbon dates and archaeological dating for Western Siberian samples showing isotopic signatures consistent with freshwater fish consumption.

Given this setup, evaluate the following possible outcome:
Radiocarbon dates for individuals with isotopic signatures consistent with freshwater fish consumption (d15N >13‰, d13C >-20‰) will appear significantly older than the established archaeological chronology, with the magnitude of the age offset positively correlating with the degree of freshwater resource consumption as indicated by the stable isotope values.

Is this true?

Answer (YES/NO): NO